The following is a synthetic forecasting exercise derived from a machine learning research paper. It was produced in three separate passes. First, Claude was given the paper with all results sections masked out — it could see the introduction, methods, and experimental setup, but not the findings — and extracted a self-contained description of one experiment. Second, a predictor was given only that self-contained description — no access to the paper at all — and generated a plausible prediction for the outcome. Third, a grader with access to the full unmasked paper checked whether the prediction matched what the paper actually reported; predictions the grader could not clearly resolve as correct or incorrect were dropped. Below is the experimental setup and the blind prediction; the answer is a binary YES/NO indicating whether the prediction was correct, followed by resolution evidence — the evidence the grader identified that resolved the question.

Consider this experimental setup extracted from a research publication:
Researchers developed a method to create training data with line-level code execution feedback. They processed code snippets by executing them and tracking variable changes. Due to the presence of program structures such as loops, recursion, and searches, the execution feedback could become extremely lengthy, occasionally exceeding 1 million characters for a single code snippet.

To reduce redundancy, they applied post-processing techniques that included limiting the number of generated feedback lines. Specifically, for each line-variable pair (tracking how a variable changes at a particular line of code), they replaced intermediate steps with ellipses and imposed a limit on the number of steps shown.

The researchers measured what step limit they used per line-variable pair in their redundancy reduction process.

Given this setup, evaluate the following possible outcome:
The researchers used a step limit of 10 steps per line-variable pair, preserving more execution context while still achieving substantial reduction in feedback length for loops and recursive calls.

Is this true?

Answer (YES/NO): YES